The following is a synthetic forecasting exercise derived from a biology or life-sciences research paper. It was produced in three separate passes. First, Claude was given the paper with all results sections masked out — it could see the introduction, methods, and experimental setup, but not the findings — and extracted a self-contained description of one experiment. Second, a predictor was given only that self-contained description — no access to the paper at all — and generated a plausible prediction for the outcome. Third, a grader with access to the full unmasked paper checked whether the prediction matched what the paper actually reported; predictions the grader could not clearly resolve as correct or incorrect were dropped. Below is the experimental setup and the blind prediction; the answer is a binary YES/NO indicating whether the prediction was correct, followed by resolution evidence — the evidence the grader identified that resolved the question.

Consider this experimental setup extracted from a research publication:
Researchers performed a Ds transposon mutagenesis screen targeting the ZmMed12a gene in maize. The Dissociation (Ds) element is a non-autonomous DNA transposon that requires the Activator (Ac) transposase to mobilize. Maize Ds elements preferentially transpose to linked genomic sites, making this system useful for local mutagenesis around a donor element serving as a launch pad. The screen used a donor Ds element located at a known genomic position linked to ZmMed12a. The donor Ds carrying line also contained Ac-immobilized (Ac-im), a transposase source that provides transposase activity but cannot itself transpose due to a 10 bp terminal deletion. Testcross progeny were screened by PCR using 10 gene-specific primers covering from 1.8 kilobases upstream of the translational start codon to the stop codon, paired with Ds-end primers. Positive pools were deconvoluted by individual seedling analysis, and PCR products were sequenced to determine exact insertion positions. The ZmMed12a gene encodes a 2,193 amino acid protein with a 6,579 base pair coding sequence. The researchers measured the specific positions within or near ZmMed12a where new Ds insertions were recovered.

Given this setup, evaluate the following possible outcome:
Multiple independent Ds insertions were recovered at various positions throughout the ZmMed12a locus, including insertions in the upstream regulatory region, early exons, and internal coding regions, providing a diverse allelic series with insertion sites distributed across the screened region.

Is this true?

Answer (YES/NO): NO